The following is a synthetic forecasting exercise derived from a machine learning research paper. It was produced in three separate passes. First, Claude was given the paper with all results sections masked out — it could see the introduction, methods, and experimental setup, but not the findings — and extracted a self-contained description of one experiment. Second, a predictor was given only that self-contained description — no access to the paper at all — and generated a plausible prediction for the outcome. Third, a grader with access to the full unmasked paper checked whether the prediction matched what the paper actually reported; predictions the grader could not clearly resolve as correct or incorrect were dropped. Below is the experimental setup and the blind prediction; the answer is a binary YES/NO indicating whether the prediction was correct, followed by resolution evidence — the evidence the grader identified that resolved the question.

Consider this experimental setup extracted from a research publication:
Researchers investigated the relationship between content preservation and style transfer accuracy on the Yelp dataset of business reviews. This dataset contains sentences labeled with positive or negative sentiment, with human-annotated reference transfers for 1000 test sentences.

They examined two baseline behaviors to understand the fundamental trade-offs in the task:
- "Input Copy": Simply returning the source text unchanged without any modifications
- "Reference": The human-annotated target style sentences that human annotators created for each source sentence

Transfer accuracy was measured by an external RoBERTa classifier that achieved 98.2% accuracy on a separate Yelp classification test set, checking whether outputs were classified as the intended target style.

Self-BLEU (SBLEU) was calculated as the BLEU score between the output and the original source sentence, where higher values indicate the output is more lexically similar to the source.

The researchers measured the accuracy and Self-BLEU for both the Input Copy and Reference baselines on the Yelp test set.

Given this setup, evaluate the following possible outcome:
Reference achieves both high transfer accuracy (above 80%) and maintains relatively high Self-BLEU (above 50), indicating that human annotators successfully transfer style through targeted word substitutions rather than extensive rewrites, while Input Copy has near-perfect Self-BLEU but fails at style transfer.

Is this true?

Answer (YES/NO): NO